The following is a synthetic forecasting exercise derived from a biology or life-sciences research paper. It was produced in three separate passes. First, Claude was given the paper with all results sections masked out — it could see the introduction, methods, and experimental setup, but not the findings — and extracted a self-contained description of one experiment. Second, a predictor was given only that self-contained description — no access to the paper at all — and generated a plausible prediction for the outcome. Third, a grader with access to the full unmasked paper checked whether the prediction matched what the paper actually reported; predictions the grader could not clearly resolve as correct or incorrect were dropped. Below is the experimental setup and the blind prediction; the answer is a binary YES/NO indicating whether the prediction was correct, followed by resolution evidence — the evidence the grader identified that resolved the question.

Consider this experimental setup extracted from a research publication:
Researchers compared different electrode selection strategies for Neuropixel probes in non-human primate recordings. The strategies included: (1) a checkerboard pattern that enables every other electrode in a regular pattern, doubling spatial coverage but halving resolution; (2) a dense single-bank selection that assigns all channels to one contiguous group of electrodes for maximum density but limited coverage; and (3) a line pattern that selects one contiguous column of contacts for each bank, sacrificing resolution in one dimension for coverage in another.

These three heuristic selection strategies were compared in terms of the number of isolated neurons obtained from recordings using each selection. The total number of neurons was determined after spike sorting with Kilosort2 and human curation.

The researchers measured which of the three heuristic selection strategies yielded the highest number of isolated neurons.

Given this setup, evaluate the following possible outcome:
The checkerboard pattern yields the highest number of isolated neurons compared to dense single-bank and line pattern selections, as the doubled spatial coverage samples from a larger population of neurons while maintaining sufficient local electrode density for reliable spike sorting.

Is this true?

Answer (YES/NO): YES